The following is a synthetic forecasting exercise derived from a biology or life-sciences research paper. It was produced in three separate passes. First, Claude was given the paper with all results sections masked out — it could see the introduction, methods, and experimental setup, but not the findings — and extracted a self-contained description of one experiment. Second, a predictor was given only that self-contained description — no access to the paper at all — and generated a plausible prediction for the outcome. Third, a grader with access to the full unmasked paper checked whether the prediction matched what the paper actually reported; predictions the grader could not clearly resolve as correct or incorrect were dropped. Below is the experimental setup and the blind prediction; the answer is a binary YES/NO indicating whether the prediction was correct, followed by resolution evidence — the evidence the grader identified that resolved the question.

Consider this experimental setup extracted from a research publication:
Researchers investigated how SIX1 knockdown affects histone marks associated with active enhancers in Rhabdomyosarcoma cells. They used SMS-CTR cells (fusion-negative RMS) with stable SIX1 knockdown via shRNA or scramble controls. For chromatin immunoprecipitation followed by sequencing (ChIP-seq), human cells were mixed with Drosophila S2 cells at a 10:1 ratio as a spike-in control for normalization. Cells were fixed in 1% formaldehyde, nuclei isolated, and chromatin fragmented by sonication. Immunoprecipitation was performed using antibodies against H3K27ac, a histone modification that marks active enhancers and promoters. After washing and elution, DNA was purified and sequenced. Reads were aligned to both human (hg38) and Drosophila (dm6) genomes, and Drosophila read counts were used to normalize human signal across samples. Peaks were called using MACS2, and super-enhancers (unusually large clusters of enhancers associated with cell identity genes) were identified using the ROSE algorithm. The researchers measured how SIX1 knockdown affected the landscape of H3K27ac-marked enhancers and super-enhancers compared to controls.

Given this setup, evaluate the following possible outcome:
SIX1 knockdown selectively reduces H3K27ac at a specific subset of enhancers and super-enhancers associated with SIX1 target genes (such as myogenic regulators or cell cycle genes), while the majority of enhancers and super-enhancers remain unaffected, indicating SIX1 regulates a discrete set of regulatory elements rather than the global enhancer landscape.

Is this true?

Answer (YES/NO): NO